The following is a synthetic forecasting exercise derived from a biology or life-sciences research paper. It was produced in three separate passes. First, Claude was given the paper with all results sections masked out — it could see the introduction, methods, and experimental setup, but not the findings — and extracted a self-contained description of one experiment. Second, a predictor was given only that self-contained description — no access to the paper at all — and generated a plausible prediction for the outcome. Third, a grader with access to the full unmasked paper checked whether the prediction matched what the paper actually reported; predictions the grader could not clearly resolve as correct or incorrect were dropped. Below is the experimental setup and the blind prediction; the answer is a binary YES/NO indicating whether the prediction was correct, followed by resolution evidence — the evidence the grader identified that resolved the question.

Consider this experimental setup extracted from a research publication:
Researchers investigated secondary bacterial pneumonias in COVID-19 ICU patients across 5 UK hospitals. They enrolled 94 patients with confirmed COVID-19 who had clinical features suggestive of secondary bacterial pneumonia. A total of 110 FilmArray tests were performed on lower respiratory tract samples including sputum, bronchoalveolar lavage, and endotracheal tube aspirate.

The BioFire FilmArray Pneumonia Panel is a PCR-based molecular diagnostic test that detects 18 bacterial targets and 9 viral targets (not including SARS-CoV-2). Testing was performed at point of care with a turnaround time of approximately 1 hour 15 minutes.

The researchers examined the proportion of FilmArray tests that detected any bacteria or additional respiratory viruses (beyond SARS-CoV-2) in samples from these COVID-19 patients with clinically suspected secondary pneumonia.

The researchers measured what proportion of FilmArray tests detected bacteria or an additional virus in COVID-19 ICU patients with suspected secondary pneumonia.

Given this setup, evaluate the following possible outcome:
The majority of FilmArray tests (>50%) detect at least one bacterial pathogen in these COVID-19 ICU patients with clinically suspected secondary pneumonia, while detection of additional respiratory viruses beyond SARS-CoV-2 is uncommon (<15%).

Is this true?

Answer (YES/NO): YES